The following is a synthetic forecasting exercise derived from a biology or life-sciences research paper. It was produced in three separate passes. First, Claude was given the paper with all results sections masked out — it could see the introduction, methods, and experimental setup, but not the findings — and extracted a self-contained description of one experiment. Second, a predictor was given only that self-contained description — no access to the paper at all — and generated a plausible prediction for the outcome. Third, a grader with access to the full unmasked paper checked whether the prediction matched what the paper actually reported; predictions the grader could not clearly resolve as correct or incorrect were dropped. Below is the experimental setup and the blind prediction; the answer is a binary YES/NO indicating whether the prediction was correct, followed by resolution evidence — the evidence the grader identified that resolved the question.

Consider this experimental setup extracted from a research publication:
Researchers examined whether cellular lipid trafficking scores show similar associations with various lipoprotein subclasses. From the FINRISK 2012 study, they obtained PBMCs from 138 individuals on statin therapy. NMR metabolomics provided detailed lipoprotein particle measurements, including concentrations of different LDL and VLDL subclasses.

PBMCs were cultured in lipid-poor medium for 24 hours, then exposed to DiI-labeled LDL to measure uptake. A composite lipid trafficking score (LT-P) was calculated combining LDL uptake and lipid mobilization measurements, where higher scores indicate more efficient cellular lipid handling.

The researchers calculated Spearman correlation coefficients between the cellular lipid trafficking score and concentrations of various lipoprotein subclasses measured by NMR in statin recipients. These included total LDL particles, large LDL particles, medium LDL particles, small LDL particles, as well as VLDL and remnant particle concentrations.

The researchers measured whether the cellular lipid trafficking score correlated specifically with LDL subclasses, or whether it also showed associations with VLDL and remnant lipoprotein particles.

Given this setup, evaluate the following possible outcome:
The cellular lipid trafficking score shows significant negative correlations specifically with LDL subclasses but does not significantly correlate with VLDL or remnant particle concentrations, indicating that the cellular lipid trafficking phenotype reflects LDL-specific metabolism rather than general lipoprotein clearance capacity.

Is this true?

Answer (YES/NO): NO